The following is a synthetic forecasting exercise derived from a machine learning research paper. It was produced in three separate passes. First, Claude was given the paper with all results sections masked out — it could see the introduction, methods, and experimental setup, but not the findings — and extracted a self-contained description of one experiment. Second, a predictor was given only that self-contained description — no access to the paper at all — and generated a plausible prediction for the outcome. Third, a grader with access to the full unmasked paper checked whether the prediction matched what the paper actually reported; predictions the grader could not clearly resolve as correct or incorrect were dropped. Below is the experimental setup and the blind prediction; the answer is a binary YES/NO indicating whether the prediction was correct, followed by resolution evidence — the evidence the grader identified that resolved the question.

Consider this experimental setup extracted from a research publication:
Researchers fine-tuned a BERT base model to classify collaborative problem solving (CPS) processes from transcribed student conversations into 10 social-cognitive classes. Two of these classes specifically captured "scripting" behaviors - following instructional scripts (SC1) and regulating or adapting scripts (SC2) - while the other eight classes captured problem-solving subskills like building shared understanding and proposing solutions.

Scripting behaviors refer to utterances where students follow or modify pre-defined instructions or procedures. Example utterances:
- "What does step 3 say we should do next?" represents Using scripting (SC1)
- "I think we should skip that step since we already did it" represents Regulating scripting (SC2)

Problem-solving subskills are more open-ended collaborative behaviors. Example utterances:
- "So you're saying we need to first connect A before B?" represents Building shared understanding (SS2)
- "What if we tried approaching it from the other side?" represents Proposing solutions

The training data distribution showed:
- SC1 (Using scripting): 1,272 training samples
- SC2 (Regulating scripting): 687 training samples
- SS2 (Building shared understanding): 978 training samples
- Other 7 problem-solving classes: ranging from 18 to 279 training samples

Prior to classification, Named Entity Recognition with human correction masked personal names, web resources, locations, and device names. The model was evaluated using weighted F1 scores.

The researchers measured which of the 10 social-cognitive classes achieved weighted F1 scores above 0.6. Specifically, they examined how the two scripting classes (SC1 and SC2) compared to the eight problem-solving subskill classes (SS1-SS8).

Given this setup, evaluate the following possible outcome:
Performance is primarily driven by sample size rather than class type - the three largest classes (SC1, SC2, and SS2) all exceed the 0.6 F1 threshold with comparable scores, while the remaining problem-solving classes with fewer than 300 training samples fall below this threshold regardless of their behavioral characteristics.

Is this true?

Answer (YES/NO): NO